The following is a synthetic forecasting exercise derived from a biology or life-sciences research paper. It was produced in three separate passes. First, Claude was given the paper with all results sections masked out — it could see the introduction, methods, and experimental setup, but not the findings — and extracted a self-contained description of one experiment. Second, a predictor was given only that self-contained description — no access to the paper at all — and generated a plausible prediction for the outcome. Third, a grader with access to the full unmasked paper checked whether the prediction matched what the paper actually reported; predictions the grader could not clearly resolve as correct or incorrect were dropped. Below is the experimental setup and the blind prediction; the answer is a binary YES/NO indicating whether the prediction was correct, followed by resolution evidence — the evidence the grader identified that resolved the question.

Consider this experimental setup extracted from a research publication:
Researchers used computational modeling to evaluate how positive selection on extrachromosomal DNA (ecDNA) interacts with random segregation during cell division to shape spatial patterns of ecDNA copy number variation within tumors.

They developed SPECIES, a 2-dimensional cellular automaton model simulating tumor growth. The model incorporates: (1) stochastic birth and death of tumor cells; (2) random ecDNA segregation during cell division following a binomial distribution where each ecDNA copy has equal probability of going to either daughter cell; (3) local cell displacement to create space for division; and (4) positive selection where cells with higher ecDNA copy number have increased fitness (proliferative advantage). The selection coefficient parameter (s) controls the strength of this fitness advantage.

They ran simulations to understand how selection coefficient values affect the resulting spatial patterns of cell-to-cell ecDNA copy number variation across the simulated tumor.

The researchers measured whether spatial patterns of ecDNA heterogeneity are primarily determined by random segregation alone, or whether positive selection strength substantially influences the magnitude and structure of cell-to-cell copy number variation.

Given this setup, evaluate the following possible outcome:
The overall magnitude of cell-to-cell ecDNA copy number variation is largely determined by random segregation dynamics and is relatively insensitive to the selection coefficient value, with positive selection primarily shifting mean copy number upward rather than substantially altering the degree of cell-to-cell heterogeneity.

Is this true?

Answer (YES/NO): NO